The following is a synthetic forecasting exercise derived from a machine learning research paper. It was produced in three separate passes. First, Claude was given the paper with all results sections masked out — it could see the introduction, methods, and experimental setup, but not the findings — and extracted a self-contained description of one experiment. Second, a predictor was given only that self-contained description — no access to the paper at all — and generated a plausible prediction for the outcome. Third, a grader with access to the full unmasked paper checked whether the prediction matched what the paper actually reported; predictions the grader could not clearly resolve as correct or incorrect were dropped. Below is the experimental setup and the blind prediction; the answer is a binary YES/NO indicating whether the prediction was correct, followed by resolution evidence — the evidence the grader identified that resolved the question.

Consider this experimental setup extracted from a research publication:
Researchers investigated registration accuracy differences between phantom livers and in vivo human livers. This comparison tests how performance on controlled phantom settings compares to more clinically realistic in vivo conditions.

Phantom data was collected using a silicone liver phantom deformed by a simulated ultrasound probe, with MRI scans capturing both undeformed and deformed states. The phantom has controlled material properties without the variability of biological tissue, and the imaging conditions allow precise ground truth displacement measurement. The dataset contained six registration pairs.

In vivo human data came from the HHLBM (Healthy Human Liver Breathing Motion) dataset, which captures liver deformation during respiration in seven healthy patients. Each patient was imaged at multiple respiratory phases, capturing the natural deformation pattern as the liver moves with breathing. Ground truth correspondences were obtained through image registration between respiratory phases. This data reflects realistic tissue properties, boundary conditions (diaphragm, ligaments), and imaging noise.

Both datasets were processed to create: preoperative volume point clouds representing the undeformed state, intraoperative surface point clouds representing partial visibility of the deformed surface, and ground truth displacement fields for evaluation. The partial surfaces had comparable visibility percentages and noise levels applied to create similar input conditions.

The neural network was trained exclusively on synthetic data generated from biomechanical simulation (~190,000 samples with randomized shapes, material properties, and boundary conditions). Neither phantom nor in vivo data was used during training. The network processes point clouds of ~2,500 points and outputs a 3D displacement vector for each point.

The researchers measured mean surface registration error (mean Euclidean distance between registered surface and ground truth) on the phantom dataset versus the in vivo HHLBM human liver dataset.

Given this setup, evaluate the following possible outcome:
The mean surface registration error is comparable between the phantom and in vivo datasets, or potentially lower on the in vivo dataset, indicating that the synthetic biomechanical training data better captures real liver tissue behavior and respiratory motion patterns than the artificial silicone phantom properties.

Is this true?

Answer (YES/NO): YES